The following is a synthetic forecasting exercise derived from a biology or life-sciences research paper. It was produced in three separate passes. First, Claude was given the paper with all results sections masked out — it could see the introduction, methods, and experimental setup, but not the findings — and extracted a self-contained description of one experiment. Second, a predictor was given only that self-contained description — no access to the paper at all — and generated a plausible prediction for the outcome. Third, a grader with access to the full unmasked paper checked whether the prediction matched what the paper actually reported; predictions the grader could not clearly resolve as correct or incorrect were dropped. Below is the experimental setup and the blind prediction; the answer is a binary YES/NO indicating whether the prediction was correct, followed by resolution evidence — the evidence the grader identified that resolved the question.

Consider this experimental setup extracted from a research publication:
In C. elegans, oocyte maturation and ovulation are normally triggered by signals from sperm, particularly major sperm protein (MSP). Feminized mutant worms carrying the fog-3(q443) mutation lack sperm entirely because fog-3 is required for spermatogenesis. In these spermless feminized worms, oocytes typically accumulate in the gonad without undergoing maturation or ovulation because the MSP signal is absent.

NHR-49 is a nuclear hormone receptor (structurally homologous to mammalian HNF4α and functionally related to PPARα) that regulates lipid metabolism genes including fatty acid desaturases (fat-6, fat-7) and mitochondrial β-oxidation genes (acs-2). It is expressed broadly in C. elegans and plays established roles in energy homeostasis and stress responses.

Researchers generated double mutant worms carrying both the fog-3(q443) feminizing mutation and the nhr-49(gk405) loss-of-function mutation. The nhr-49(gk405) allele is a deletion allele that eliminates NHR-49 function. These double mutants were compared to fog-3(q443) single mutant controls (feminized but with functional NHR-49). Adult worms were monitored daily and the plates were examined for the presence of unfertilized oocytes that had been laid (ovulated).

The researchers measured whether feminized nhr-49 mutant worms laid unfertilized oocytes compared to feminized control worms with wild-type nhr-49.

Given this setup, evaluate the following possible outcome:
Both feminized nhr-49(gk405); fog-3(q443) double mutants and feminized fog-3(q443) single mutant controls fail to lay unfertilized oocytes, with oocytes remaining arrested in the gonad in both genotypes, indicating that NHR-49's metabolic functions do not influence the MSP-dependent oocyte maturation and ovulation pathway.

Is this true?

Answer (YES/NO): NO